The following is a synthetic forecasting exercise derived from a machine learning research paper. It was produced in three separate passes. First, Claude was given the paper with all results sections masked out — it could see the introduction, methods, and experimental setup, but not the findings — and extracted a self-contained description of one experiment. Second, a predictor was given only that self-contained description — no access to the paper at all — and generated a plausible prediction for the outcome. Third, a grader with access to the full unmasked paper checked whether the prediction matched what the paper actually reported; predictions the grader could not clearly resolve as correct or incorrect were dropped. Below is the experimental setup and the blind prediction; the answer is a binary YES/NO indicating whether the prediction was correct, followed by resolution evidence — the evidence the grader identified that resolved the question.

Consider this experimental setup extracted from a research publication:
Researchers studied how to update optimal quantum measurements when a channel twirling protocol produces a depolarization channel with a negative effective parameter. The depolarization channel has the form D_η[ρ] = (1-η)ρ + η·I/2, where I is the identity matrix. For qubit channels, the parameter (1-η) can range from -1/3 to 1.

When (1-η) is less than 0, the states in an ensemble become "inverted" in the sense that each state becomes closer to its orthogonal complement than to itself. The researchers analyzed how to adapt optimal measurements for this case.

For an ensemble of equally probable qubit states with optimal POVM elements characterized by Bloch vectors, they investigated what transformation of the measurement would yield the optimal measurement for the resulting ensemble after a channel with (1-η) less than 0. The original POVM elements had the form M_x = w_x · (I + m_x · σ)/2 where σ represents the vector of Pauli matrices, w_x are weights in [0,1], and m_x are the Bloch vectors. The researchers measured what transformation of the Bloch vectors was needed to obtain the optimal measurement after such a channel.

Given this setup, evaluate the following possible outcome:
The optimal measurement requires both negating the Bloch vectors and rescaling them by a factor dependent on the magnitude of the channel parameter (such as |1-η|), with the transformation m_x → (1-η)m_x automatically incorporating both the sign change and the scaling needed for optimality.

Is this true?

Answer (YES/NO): NO